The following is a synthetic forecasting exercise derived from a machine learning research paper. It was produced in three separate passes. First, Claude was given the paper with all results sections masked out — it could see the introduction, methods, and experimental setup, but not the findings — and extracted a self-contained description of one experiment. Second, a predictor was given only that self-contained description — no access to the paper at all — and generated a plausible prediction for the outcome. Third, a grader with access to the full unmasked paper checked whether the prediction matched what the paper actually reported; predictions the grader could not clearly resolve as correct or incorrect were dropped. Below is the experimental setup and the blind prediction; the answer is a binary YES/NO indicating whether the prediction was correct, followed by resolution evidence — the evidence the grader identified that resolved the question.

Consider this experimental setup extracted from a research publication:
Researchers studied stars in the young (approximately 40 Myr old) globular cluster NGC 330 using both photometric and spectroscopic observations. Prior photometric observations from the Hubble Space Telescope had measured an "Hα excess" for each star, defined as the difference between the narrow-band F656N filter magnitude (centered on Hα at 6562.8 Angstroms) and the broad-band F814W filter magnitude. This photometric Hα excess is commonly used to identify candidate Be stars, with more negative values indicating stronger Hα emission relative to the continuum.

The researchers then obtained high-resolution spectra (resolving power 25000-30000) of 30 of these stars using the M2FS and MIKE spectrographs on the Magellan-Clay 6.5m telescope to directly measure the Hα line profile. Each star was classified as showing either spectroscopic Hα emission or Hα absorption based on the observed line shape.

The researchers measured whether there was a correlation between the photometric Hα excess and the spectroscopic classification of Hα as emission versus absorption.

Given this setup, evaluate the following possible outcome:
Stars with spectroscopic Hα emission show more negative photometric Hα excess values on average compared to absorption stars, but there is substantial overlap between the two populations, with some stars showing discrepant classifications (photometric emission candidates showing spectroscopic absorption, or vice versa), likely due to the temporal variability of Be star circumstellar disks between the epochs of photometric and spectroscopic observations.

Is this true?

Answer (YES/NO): NO